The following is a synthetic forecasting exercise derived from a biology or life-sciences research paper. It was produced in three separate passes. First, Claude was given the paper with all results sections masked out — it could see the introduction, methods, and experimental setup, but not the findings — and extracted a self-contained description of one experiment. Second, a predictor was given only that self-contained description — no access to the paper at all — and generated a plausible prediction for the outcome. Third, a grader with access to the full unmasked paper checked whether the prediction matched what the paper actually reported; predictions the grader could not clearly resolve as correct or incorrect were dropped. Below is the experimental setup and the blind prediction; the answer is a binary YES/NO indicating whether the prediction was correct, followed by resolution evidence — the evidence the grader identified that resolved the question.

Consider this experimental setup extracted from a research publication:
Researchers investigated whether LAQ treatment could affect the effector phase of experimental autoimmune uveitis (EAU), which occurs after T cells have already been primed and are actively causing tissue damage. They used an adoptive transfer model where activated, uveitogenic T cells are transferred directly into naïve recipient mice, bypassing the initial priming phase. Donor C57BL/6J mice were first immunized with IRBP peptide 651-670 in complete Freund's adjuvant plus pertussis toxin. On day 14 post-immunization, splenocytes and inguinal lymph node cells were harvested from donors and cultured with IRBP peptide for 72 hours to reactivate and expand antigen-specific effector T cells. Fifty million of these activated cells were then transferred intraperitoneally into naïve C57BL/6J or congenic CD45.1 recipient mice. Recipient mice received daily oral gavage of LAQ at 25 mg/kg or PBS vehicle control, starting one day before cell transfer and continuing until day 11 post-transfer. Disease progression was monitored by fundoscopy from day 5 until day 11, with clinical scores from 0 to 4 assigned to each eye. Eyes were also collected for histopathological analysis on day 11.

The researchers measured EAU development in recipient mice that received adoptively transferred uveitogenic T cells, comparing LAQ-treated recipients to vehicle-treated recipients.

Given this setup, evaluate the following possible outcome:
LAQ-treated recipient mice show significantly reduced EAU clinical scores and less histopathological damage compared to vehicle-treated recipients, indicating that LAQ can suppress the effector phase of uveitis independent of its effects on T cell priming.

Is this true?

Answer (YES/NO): YES